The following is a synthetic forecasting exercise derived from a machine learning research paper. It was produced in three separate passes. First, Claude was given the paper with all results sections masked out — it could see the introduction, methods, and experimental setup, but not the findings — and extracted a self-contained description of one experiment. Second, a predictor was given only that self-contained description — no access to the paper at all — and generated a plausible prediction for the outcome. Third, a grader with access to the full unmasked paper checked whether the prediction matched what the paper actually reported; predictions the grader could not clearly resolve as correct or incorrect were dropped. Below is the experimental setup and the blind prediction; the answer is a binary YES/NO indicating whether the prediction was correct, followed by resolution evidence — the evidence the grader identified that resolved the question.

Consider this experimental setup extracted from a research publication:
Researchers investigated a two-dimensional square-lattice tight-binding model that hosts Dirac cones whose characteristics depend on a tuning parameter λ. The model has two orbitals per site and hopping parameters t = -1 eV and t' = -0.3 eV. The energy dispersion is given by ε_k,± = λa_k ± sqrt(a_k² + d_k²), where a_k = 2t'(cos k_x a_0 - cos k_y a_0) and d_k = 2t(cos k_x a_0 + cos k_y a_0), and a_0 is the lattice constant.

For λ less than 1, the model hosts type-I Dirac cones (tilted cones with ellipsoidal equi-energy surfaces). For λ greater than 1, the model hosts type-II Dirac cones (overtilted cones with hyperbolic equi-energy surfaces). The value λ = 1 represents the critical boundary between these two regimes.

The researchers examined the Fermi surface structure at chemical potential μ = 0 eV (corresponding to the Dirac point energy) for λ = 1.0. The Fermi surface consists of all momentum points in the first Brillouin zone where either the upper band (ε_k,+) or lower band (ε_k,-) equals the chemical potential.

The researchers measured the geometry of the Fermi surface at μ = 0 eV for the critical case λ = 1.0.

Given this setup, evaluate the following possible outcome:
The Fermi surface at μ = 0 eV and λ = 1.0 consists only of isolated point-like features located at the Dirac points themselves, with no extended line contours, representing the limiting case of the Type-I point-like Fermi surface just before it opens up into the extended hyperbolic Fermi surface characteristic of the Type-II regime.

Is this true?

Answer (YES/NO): NO